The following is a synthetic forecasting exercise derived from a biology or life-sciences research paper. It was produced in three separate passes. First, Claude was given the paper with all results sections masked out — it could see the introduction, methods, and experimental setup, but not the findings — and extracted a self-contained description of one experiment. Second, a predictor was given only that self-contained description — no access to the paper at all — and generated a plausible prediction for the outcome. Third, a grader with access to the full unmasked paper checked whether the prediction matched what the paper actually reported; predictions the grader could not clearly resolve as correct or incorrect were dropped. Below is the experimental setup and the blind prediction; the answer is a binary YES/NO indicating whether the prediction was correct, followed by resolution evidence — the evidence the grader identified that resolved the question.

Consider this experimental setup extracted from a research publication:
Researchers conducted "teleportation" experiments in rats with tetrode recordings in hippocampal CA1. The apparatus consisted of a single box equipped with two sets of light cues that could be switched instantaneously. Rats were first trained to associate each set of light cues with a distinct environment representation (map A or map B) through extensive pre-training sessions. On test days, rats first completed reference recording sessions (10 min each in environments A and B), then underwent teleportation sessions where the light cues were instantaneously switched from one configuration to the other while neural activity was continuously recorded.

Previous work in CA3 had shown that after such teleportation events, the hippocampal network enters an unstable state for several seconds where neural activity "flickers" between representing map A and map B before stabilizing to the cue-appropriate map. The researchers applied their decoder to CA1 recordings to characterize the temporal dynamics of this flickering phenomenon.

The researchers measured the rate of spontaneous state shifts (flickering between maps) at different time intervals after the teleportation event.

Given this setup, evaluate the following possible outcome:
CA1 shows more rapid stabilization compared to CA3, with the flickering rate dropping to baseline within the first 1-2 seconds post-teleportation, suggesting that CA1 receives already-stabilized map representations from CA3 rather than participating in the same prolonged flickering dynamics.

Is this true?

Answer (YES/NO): NO